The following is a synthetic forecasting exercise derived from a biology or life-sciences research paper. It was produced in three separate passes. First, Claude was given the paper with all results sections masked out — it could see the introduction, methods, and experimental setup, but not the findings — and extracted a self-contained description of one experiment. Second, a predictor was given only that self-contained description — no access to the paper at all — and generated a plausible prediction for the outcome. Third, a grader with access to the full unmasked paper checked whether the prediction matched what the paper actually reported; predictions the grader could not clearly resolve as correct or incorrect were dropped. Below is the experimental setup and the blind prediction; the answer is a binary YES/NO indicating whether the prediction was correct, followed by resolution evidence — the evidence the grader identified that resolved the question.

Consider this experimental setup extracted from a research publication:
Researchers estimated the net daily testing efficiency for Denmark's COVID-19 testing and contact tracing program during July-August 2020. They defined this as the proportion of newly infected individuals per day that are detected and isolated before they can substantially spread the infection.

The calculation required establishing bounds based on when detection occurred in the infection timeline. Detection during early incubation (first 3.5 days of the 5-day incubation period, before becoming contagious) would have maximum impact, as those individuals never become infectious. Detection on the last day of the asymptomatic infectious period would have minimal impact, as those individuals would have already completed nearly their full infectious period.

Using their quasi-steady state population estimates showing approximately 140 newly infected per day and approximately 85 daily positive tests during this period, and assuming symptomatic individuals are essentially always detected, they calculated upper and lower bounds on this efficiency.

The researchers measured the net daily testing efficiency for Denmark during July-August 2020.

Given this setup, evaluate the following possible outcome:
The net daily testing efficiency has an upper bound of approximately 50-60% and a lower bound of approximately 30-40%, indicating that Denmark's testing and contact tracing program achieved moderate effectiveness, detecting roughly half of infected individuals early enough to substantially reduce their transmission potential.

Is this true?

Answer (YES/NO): NO